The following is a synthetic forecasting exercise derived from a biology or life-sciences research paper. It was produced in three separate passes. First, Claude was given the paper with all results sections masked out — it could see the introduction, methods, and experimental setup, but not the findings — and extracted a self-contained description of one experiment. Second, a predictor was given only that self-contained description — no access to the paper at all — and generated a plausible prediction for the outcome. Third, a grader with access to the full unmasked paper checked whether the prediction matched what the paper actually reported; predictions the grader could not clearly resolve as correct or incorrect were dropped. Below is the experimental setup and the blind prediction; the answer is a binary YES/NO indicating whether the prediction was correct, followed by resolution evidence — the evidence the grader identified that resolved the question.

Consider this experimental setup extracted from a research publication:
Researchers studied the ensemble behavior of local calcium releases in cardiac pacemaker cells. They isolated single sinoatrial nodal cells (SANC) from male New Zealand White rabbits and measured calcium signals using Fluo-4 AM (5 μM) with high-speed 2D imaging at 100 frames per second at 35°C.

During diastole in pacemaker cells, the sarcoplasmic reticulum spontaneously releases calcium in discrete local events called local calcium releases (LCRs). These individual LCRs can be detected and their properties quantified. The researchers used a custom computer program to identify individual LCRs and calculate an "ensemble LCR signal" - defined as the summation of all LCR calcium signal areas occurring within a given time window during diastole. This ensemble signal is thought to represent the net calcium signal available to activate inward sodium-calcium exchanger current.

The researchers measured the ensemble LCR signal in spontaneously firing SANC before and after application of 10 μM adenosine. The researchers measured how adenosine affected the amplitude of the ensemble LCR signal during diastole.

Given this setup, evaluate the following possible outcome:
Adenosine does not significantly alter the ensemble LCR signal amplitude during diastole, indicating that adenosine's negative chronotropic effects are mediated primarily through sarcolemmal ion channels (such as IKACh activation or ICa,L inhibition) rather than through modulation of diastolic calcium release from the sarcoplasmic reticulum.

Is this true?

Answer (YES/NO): NO